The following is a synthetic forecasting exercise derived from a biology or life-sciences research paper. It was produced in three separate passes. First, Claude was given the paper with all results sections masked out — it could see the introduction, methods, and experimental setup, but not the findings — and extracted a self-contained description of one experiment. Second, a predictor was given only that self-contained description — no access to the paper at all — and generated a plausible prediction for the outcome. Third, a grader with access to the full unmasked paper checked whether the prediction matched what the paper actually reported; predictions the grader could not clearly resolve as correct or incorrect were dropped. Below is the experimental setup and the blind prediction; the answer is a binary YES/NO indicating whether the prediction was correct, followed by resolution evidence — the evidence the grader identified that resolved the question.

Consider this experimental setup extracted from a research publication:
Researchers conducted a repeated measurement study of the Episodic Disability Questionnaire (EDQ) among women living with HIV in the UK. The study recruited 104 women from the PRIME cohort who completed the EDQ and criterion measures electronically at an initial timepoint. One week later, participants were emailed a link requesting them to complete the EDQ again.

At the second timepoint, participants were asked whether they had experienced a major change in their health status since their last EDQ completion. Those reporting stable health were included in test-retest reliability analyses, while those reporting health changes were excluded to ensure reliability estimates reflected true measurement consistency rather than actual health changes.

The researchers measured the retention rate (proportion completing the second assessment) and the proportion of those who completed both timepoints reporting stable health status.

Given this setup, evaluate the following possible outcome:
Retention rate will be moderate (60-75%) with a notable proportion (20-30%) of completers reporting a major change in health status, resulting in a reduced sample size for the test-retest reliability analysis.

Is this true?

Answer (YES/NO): NO